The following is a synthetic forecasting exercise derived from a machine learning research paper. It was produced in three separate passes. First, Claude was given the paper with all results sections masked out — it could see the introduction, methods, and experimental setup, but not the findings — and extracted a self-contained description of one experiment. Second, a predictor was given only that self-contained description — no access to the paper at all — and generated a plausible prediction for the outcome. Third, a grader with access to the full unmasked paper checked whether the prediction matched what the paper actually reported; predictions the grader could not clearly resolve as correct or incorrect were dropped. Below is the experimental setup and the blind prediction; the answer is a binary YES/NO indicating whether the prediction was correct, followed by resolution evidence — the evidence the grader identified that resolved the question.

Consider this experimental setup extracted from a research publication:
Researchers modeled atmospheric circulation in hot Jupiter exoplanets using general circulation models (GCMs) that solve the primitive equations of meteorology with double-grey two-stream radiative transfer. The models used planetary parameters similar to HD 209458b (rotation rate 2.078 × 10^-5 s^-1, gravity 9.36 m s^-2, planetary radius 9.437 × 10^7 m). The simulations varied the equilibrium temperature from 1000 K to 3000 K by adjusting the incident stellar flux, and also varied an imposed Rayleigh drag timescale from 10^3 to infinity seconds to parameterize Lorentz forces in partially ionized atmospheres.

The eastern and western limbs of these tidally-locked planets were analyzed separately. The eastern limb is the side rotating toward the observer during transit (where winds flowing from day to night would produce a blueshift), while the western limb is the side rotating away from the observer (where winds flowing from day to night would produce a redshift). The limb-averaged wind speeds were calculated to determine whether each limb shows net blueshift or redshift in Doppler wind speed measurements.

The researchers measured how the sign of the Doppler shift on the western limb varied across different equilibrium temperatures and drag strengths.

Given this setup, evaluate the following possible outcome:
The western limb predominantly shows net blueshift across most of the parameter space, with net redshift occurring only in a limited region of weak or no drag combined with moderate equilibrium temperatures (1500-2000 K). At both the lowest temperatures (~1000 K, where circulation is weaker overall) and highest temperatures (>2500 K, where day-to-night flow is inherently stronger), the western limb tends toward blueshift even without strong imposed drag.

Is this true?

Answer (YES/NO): NO